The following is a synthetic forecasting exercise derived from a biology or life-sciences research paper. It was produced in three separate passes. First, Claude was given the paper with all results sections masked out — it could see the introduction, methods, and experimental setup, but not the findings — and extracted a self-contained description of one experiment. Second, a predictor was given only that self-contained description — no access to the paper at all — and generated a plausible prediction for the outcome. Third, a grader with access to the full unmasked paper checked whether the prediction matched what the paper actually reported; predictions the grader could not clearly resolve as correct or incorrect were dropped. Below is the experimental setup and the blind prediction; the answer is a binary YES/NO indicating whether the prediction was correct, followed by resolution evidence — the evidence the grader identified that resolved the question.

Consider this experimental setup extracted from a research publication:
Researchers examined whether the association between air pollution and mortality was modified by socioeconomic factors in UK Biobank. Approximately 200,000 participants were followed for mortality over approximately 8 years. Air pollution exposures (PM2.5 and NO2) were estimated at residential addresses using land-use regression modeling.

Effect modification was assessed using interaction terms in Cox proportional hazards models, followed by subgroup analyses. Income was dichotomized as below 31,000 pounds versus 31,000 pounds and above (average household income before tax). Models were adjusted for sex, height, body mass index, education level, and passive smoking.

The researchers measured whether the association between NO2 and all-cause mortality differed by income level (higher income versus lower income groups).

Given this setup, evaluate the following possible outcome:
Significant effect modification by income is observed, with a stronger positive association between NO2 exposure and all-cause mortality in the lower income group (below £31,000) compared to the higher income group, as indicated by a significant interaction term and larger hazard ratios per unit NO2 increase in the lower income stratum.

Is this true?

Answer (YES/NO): NO